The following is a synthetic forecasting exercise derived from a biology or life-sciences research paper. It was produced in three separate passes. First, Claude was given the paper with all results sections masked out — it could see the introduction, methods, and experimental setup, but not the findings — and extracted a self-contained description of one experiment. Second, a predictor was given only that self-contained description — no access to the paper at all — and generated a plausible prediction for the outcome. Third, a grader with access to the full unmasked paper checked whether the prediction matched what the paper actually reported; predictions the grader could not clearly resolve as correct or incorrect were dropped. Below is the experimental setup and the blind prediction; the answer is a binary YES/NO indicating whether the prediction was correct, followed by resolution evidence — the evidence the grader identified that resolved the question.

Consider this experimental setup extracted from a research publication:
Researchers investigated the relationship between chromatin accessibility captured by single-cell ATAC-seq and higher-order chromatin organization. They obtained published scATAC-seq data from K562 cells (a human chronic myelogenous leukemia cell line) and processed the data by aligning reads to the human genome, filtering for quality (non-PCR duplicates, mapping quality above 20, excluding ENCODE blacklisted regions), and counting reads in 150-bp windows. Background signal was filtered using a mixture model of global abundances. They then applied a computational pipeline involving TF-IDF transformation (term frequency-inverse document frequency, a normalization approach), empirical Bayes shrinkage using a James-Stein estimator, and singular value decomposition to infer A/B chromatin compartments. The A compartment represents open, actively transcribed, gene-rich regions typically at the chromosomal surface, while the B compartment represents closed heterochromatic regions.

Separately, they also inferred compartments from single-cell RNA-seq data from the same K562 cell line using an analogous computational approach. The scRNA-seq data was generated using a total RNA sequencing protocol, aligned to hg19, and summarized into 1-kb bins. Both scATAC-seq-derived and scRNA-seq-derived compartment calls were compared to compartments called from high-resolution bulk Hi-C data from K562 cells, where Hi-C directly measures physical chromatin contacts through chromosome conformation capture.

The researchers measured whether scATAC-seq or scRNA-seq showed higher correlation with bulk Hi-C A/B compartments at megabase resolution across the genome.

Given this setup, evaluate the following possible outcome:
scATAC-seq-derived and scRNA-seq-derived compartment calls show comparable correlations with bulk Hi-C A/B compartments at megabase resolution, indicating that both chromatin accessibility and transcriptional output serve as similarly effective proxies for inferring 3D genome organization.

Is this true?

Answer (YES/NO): YES